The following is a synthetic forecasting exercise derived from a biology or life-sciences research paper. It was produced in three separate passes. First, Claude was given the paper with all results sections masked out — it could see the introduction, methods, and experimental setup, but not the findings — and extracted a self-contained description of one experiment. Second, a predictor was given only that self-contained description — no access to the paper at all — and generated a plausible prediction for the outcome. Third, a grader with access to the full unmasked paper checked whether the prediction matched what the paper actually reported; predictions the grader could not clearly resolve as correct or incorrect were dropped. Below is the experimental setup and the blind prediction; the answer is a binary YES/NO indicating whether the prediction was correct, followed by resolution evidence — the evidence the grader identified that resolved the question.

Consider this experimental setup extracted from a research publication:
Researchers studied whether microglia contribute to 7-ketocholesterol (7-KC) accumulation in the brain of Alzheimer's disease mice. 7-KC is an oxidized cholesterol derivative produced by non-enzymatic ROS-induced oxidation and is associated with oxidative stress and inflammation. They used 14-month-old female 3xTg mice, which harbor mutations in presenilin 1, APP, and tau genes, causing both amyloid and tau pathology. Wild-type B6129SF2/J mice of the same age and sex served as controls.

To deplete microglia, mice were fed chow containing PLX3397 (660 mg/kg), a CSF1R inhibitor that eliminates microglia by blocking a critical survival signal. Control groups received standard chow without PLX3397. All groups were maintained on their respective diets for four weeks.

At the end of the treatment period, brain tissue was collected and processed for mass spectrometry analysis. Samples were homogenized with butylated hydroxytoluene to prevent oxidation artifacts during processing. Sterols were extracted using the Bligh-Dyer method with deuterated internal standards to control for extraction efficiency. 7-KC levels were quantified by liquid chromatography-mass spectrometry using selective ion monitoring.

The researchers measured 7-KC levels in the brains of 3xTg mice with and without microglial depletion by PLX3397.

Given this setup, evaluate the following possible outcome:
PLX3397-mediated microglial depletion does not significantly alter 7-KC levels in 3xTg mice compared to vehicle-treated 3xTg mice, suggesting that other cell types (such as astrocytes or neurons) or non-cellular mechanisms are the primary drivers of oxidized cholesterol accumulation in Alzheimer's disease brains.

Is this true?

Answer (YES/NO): NO